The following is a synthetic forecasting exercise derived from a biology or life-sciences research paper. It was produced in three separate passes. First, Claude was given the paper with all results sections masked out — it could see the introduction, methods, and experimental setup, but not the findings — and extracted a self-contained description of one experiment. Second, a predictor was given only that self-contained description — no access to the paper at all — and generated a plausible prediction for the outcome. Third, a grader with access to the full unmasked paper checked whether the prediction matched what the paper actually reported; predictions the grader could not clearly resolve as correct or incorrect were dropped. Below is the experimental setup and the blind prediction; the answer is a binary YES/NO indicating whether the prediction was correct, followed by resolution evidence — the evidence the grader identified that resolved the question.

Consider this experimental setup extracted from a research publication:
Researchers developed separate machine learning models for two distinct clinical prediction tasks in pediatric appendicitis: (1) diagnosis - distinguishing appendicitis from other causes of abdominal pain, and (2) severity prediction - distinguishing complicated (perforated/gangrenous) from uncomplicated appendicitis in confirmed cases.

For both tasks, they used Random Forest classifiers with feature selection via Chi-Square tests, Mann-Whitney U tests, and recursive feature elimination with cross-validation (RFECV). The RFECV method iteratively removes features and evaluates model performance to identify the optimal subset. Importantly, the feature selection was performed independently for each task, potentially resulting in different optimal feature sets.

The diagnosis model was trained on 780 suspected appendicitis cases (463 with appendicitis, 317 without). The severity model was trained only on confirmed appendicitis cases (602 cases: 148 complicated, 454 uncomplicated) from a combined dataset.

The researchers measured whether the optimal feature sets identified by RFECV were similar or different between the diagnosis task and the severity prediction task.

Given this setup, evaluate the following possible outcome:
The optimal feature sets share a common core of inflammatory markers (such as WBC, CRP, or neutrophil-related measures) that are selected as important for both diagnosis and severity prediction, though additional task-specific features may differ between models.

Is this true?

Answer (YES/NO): YES